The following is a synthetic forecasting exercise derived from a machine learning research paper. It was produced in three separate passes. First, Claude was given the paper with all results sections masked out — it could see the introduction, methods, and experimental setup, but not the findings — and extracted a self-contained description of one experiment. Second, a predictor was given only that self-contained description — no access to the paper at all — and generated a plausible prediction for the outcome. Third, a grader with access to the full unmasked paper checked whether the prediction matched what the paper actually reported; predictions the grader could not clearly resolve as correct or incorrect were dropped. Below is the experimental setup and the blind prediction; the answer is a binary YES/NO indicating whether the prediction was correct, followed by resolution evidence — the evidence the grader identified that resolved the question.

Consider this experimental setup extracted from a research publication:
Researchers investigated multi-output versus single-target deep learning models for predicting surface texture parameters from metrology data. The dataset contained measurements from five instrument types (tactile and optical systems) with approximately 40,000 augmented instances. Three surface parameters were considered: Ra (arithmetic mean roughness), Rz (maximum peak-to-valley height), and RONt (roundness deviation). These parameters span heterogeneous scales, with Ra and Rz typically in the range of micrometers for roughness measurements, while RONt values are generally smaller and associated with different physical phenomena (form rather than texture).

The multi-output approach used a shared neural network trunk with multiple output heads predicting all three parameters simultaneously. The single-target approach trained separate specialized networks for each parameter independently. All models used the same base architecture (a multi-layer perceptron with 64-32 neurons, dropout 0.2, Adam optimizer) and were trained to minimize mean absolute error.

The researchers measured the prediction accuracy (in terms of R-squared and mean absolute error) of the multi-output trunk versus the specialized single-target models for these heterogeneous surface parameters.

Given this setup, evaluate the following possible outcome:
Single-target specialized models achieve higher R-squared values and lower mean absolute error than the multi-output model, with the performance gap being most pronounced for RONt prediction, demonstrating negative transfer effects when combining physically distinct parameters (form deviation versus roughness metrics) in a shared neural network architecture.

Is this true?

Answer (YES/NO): NO